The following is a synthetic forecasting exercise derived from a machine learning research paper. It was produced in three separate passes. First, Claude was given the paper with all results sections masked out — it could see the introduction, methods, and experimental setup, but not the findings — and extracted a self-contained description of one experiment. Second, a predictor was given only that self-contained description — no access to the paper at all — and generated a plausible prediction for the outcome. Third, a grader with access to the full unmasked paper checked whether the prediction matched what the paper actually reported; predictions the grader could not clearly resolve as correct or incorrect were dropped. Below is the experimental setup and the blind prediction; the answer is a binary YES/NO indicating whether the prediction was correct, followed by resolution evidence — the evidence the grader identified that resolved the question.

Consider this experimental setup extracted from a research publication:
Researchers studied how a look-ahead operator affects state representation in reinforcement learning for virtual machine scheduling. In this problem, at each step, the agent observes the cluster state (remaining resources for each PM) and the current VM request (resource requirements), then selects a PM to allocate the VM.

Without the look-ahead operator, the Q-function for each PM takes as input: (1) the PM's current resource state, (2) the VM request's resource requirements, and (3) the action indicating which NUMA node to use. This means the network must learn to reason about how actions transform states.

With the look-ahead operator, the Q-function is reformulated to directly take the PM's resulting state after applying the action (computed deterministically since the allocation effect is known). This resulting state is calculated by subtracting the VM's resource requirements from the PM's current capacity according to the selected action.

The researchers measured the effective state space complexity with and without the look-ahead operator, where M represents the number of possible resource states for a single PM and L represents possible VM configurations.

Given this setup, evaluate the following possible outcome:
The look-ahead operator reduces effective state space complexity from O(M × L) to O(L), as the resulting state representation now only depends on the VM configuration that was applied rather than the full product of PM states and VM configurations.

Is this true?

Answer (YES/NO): NO